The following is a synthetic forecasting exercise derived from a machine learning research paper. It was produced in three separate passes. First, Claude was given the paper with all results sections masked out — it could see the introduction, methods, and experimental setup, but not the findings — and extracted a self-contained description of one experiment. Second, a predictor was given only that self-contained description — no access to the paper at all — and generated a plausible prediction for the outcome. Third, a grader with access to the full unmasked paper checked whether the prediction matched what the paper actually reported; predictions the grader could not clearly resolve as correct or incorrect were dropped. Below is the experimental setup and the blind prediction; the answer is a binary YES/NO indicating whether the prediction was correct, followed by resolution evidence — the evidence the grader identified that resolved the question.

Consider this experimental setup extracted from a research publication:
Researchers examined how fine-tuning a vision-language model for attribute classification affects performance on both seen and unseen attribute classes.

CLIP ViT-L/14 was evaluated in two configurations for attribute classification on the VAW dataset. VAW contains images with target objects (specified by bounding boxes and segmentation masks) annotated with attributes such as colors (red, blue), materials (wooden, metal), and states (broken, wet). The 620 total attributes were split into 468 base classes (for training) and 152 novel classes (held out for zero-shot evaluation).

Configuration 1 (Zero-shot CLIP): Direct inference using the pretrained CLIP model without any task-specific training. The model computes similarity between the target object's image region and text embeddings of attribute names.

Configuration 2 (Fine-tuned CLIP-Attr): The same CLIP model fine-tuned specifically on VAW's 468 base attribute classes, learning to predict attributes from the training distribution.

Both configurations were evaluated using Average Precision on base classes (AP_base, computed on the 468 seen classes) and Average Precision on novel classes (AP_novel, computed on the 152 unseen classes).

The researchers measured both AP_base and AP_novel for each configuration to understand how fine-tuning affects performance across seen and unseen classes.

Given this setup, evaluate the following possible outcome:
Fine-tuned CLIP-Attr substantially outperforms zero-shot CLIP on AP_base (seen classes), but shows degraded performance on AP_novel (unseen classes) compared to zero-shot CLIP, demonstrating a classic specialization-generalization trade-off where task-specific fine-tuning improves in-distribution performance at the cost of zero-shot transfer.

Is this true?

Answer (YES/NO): NO